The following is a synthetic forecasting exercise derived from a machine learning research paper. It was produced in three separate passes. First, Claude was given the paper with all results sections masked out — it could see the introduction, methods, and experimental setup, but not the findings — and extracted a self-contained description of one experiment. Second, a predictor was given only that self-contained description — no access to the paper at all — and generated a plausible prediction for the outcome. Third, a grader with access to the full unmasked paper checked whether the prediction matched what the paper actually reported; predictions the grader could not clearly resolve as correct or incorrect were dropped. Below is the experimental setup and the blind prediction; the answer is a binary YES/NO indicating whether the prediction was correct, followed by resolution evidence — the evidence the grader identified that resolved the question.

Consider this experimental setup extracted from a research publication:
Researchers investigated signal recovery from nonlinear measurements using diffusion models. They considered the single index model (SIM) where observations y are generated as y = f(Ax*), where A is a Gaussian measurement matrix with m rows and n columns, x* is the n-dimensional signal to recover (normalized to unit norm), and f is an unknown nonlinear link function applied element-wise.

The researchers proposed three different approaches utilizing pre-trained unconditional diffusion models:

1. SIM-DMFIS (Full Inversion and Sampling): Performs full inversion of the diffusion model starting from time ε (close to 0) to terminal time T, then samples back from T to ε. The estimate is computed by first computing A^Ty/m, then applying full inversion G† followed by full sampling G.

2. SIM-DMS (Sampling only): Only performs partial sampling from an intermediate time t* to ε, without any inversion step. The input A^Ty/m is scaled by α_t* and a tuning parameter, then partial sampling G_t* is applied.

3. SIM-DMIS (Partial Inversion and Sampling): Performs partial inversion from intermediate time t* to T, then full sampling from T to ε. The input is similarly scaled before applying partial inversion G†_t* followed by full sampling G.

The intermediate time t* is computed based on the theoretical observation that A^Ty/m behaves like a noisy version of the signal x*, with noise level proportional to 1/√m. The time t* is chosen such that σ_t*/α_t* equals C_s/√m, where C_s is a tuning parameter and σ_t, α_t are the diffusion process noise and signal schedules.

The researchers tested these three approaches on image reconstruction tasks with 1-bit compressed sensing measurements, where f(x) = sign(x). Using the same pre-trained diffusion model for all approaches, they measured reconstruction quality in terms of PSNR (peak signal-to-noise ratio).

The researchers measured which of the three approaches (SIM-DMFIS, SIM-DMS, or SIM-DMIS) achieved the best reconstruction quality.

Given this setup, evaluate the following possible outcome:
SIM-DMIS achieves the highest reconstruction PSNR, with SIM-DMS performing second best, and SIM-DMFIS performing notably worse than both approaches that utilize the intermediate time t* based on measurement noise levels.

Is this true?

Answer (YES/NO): YES